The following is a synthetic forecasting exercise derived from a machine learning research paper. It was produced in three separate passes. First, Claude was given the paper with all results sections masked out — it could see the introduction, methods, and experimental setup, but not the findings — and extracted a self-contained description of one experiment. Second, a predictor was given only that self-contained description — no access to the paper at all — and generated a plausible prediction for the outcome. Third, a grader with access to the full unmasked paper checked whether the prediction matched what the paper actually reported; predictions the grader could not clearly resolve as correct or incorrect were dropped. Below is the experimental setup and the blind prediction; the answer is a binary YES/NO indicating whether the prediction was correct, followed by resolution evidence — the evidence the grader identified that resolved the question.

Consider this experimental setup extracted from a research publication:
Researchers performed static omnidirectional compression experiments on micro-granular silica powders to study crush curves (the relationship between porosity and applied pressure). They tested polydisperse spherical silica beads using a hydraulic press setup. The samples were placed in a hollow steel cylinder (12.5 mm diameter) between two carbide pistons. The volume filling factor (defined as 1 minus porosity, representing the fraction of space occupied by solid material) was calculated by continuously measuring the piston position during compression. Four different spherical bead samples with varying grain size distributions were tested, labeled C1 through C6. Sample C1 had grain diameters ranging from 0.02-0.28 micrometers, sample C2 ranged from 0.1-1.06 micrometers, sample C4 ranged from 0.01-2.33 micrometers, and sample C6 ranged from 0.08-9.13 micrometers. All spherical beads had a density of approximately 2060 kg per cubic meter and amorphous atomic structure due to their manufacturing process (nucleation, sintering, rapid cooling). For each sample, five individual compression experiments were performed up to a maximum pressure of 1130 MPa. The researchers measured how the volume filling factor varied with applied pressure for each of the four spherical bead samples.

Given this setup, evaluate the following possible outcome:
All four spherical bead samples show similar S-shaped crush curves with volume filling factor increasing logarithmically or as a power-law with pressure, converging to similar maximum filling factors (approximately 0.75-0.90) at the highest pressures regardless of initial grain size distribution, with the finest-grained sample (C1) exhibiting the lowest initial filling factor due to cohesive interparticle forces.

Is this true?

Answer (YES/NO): NO